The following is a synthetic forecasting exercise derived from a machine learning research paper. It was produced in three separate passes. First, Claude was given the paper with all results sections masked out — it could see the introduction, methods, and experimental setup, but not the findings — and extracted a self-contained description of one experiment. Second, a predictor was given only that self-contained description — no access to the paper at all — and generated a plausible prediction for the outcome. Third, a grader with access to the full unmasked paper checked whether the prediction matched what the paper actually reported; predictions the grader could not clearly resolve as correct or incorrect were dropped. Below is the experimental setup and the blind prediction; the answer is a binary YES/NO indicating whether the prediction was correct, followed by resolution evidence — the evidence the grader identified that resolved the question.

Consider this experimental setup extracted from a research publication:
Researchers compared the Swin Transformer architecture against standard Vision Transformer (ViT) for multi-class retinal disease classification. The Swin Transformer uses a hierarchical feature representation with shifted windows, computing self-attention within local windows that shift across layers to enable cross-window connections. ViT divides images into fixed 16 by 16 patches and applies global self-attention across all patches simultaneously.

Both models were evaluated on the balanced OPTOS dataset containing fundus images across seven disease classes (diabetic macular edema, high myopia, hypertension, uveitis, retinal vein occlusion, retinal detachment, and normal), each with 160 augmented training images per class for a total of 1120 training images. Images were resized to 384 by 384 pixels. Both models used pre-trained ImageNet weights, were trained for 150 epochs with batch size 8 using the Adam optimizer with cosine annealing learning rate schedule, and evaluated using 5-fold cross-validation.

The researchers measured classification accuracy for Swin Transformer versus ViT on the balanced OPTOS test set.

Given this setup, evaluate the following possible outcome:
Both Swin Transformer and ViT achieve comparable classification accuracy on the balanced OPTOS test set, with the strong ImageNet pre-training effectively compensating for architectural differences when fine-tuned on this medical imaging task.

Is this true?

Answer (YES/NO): NO